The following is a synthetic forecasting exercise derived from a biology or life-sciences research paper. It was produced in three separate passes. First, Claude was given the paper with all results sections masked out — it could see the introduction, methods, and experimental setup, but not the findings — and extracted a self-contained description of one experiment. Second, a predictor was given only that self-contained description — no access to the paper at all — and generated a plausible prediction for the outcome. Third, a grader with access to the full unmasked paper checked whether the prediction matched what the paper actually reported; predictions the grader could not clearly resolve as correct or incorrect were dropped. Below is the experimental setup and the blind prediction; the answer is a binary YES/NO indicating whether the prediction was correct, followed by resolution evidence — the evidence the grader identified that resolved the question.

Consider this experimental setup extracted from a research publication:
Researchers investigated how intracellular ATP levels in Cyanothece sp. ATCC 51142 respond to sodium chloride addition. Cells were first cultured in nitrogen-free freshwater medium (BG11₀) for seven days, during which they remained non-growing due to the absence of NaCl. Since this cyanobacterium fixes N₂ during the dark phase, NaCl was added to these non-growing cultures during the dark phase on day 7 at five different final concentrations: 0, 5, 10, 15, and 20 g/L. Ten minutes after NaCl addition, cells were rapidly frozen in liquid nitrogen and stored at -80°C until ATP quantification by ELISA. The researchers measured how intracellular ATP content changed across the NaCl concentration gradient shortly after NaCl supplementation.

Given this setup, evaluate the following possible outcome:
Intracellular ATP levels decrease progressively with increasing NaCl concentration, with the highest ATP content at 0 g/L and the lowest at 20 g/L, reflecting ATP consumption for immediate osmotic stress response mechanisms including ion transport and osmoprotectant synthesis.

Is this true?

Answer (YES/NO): NO